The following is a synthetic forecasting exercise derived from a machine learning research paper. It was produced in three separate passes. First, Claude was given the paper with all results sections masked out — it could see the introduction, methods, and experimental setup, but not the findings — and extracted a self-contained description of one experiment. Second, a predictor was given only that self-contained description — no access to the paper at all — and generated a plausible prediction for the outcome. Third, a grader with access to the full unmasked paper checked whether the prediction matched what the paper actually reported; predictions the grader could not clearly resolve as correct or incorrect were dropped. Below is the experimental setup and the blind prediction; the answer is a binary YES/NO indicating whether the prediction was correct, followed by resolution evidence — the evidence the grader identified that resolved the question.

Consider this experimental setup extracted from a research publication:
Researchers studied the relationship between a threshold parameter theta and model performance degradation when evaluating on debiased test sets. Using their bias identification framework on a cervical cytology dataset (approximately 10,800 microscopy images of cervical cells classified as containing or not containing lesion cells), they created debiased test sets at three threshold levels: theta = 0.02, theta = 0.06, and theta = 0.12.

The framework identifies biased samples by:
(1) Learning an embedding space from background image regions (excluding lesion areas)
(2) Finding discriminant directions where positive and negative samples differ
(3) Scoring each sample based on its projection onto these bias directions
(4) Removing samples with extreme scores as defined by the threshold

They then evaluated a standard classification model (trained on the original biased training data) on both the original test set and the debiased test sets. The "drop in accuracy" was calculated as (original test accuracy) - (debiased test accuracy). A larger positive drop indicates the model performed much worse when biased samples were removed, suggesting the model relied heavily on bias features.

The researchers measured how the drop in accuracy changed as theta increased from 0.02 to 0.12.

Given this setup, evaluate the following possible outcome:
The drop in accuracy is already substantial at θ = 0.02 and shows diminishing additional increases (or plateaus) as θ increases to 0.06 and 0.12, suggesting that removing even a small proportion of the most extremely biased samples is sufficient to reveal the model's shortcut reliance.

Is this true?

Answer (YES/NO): NO